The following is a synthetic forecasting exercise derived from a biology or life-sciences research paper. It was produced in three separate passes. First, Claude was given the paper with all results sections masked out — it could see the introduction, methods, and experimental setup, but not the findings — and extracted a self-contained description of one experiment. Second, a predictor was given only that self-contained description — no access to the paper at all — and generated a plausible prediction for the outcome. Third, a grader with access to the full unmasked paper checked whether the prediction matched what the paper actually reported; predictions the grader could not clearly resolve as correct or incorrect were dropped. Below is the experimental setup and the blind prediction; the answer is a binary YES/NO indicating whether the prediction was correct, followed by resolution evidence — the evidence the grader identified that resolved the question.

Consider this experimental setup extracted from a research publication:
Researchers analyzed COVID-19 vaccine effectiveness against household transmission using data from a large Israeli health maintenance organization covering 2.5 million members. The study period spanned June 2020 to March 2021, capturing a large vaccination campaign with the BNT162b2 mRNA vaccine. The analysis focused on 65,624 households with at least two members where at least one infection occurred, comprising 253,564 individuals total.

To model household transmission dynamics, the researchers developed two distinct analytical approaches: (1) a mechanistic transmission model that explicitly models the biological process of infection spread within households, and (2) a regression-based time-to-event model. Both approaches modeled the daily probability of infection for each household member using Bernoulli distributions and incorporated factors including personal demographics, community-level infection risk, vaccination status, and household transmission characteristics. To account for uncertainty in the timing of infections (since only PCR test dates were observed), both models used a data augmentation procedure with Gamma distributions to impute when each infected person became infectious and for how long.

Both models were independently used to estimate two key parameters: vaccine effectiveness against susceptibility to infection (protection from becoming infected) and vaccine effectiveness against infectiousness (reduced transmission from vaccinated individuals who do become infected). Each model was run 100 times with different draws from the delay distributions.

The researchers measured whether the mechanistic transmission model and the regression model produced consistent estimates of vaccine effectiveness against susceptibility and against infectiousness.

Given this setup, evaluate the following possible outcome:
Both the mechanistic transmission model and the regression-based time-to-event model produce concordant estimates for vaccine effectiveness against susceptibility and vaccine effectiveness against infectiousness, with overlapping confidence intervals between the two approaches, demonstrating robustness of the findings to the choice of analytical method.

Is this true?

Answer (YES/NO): NO